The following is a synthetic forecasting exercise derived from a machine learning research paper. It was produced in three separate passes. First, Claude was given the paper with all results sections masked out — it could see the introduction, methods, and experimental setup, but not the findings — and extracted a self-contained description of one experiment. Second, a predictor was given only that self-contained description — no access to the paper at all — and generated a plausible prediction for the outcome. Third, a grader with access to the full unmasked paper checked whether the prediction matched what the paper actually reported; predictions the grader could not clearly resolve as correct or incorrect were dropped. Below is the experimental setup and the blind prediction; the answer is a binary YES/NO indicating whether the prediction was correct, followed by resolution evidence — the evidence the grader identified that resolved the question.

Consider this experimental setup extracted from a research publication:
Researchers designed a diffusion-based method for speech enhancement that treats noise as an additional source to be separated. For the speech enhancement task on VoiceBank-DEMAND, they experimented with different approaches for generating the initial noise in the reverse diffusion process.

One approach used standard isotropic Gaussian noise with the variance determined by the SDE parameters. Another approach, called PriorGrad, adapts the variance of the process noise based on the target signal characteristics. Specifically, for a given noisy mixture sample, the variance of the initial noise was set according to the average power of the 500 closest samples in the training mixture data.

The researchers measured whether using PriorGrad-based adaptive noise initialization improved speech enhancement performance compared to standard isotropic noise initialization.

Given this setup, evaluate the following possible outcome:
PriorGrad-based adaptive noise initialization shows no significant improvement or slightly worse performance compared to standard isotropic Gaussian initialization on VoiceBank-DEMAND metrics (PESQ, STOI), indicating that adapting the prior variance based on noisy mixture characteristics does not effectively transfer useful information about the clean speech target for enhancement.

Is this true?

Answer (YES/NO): NO